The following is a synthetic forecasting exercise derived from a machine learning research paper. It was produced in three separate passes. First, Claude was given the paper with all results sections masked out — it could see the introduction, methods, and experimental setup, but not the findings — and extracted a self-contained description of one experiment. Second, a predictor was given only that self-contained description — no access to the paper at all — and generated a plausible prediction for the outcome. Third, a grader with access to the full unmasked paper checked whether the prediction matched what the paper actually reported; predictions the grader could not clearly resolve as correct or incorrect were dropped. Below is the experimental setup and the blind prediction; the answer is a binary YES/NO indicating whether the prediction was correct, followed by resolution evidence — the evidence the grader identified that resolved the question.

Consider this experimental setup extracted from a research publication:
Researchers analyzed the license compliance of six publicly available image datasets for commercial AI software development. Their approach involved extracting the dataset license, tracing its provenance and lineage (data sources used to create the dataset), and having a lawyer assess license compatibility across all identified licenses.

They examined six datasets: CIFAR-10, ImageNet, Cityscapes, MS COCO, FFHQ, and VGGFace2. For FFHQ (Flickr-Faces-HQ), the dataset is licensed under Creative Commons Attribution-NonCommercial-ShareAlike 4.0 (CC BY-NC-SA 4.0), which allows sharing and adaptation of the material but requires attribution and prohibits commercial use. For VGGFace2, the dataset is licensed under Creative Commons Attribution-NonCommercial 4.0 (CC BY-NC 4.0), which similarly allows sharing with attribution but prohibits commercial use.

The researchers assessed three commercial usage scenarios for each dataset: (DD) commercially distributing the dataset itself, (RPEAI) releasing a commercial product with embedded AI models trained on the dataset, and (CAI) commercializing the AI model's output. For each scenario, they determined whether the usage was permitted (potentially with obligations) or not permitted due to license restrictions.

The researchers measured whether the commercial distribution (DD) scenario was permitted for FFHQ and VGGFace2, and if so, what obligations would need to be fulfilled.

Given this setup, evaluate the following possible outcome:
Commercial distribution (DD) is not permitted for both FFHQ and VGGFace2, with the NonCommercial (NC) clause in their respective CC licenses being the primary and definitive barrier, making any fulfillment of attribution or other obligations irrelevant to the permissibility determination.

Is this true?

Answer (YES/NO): NO